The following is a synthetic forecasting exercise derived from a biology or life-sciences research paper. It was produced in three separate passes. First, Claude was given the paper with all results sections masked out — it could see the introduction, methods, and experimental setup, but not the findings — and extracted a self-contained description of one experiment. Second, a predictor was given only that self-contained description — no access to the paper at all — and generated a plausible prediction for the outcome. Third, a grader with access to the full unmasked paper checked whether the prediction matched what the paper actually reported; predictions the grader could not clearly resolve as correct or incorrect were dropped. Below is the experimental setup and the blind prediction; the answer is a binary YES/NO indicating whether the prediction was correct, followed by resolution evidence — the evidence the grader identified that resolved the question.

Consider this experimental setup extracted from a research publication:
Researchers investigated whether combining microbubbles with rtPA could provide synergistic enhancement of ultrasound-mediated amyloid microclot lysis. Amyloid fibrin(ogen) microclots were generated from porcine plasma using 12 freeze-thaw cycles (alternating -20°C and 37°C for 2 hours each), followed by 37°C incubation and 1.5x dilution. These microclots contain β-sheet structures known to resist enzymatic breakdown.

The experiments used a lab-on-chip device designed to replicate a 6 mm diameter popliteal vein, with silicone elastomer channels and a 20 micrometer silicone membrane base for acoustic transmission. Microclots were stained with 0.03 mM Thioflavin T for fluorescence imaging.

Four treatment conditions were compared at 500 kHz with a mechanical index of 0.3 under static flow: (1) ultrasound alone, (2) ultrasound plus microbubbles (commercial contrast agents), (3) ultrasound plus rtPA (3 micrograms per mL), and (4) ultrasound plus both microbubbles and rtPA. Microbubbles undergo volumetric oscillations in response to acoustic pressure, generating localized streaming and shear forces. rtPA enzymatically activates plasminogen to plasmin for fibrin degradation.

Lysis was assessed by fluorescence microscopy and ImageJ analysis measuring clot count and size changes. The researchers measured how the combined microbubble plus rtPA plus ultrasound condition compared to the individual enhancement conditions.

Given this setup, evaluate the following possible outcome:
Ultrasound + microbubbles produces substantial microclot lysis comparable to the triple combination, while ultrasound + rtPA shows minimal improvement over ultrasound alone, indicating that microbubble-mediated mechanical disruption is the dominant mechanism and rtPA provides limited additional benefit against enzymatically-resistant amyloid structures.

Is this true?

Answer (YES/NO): YES